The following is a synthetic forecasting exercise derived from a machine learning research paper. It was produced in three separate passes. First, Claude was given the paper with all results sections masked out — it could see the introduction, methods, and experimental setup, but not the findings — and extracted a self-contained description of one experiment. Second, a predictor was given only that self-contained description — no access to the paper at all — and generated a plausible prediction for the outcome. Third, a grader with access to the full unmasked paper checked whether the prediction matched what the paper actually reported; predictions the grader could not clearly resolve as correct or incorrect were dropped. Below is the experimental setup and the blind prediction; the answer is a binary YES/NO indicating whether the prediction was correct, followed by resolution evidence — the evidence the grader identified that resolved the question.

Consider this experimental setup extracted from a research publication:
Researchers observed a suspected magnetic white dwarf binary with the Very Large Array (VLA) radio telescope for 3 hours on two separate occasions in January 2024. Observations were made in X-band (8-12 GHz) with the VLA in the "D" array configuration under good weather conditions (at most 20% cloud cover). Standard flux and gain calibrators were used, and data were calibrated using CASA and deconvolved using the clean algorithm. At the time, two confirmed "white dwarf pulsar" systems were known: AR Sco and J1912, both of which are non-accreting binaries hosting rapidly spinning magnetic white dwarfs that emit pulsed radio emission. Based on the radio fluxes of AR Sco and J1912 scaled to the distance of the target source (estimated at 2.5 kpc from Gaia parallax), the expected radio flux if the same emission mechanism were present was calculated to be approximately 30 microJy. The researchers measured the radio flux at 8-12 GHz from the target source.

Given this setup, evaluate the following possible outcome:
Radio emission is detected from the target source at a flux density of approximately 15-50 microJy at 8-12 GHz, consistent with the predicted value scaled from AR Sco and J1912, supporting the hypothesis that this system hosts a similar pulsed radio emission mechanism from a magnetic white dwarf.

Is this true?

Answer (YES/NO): NO